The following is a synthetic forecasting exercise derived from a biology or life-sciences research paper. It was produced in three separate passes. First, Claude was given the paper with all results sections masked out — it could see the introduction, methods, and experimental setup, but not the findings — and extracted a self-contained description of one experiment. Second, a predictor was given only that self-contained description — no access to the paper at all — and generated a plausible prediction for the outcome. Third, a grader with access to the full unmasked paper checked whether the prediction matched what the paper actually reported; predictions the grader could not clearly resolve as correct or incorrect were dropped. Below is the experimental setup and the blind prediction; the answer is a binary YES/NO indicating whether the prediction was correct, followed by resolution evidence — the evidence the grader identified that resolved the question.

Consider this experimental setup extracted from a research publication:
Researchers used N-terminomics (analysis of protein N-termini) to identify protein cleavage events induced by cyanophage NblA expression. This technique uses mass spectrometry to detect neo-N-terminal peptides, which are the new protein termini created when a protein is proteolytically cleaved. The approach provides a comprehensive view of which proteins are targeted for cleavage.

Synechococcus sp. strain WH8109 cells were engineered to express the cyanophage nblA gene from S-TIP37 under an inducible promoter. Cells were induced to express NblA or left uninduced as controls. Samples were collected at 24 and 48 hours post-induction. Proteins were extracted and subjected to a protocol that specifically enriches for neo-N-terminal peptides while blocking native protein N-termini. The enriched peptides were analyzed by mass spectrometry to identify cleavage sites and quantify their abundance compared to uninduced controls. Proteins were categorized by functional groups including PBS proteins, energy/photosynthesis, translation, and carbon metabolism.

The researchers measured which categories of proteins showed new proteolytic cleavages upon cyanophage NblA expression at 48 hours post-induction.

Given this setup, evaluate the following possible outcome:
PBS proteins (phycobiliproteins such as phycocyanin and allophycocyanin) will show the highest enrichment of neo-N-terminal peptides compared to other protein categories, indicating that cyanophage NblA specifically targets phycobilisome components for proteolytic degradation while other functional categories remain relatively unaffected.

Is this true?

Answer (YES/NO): NO